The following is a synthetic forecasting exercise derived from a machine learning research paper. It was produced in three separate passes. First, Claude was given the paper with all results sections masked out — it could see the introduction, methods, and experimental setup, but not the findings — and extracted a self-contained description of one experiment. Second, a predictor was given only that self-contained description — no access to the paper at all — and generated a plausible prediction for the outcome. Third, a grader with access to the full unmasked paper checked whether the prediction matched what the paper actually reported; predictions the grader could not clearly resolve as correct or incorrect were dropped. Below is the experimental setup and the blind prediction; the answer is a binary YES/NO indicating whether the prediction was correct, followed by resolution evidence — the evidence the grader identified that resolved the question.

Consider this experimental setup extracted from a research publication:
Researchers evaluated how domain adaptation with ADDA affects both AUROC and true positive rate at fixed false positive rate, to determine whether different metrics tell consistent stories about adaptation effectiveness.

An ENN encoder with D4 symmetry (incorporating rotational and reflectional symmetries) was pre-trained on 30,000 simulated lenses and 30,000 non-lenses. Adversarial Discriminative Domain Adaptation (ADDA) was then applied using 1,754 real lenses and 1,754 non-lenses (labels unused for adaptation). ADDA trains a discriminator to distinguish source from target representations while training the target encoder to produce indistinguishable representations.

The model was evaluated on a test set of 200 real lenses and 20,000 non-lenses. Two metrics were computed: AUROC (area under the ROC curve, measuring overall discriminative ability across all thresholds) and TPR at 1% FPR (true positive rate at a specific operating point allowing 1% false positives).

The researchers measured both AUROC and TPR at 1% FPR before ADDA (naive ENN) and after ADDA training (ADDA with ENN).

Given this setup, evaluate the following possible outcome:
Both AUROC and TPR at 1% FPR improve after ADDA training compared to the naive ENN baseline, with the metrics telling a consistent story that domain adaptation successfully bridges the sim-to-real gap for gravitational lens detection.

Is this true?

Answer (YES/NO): YES